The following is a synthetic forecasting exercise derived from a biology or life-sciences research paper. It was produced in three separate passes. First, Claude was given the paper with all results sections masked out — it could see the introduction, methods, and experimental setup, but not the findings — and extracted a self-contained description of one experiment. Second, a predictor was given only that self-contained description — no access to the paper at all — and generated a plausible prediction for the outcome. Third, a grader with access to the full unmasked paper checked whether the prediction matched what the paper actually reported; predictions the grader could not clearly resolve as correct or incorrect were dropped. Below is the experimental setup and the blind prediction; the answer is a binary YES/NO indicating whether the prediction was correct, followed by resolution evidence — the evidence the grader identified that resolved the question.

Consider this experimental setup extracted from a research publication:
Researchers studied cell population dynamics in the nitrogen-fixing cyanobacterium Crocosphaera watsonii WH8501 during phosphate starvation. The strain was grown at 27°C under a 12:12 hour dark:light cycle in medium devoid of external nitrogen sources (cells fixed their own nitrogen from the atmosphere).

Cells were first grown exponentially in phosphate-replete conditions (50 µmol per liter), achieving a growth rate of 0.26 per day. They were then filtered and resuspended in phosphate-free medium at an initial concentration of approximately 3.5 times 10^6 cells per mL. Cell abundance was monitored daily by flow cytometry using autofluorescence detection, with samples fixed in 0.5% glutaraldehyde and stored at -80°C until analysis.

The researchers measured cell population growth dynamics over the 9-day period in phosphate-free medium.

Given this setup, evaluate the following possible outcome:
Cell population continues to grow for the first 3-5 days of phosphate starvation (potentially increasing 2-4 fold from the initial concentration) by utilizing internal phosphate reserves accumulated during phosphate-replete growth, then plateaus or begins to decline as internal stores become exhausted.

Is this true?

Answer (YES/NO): YES